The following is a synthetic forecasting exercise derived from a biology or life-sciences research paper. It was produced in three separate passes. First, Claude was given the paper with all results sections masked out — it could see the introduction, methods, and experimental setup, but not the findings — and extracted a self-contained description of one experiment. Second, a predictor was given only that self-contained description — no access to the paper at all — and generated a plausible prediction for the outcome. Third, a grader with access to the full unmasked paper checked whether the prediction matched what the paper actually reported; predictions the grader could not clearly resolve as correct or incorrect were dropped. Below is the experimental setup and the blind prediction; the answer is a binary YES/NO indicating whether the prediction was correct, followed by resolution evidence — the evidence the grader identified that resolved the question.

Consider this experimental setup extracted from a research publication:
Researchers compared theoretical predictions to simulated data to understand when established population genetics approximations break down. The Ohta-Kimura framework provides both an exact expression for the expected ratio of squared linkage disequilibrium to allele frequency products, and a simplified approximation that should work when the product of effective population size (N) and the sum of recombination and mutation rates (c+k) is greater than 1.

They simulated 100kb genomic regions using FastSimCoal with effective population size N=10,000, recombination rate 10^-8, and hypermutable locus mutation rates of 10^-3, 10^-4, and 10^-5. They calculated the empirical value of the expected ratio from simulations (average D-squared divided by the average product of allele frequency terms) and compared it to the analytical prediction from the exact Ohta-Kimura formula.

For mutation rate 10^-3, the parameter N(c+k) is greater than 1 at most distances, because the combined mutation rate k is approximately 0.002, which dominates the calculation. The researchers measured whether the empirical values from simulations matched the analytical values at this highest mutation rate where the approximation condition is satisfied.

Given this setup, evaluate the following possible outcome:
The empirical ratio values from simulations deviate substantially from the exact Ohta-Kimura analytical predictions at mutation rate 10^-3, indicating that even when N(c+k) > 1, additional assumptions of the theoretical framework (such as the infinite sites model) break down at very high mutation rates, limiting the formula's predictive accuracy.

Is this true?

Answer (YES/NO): NO